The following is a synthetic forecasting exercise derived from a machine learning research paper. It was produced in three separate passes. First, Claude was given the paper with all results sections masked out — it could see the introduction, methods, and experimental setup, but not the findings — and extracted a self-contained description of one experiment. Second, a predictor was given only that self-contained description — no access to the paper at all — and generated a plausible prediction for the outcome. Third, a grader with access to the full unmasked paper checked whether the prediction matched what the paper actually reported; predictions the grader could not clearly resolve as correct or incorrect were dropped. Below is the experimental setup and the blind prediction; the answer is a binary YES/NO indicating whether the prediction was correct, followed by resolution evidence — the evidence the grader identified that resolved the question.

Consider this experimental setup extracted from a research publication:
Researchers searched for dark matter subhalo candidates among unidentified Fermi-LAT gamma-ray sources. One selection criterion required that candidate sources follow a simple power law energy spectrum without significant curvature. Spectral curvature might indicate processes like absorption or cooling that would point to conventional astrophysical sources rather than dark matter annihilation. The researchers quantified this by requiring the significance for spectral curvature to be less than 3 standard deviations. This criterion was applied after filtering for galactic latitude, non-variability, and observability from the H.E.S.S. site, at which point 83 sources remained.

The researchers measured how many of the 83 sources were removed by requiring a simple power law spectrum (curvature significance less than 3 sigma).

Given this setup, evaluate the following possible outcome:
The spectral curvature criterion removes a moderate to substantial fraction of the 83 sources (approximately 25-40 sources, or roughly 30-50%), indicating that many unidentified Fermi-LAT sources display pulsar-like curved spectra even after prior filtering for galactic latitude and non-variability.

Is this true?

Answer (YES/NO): NO